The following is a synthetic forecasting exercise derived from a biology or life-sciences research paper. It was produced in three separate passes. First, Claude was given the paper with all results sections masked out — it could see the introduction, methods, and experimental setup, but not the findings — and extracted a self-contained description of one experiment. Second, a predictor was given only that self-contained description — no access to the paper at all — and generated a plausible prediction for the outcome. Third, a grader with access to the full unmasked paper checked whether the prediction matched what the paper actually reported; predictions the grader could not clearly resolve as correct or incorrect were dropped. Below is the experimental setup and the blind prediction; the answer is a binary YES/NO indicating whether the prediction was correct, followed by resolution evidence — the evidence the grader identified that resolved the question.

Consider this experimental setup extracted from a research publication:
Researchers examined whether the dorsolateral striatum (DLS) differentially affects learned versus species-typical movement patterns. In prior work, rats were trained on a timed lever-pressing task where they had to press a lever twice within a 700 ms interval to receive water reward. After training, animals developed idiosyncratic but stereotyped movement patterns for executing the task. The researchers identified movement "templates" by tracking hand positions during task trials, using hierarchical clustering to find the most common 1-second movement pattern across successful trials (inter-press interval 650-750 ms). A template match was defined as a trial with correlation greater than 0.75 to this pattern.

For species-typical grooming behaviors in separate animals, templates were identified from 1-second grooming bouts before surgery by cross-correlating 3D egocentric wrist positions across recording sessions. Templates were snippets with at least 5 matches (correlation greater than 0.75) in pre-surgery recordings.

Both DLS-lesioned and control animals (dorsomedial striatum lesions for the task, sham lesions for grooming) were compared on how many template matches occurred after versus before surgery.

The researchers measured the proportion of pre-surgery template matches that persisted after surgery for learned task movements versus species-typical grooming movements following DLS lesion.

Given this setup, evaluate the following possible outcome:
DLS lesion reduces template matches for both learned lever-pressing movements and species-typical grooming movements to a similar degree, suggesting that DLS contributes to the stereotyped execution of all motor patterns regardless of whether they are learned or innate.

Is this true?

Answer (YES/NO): NO